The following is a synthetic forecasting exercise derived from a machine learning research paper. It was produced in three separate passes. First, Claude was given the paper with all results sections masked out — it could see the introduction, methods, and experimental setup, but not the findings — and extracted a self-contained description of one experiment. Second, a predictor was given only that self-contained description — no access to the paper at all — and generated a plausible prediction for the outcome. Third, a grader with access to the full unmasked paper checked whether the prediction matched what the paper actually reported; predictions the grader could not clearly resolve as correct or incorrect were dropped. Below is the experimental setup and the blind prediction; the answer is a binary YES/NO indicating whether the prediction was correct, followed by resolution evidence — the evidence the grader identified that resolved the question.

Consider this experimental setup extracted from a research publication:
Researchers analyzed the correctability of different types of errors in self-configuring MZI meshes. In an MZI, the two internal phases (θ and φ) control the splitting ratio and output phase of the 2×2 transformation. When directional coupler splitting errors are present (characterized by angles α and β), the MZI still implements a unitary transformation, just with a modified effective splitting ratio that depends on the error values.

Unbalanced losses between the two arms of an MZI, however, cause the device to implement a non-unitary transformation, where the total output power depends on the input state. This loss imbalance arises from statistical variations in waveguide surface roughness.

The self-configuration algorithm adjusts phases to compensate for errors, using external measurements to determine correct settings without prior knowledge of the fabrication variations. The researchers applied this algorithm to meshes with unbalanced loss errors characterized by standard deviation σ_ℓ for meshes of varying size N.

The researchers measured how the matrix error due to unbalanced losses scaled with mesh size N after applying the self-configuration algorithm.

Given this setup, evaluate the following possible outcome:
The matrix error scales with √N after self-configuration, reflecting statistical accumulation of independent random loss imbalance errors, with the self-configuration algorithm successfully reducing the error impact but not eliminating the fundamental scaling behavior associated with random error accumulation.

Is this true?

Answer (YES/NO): YES